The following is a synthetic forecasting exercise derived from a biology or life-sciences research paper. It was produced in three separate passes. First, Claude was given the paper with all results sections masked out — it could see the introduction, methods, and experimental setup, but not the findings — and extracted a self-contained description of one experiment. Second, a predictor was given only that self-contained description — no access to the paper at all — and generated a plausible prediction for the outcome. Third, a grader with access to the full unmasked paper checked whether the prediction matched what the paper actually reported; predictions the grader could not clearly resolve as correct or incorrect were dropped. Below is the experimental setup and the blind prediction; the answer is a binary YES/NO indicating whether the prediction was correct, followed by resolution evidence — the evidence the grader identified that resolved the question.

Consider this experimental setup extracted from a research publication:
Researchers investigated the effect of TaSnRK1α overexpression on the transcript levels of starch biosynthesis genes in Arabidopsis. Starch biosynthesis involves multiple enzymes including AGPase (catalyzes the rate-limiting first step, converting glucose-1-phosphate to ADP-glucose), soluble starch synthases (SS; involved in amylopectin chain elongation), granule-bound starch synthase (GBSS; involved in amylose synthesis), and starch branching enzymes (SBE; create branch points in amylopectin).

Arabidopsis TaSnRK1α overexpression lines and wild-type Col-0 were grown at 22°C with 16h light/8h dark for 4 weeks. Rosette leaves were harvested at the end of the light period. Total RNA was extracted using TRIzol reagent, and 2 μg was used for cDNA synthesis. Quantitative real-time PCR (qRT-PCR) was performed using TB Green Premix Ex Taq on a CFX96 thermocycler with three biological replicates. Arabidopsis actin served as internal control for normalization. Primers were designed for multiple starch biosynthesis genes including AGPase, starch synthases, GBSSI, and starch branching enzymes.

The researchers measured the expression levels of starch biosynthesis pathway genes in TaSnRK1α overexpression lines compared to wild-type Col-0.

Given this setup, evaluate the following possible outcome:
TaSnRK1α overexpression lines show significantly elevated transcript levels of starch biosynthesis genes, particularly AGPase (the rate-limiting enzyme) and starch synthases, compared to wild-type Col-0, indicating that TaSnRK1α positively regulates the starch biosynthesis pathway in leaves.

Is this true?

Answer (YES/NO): NO